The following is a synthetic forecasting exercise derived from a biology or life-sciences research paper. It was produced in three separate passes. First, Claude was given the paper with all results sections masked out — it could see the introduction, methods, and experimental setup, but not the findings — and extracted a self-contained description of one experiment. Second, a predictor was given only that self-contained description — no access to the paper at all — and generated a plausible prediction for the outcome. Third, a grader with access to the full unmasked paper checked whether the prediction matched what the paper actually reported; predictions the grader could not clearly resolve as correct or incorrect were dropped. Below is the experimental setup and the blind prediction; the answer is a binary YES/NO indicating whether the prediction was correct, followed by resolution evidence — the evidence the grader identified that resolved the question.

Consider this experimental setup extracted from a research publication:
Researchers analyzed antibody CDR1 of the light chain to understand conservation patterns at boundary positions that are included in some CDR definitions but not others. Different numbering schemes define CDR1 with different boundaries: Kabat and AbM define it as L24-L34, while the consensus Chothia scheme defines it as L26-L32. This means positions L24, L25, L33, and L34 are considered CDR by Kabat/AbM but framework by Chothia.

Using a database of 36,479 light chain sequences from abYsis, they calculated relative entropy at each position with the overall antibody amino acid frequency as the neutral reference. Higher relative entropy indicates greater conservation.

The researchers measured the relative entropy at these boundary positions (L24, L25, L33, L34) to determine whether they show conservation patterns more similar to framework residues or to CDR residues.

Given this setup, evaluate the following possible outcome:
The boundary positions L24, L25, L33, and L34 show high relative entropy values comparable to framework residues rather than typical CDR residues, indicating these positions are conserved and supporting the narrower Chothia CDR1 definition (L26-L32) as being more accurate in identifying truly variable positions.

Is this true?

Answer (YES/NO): YES